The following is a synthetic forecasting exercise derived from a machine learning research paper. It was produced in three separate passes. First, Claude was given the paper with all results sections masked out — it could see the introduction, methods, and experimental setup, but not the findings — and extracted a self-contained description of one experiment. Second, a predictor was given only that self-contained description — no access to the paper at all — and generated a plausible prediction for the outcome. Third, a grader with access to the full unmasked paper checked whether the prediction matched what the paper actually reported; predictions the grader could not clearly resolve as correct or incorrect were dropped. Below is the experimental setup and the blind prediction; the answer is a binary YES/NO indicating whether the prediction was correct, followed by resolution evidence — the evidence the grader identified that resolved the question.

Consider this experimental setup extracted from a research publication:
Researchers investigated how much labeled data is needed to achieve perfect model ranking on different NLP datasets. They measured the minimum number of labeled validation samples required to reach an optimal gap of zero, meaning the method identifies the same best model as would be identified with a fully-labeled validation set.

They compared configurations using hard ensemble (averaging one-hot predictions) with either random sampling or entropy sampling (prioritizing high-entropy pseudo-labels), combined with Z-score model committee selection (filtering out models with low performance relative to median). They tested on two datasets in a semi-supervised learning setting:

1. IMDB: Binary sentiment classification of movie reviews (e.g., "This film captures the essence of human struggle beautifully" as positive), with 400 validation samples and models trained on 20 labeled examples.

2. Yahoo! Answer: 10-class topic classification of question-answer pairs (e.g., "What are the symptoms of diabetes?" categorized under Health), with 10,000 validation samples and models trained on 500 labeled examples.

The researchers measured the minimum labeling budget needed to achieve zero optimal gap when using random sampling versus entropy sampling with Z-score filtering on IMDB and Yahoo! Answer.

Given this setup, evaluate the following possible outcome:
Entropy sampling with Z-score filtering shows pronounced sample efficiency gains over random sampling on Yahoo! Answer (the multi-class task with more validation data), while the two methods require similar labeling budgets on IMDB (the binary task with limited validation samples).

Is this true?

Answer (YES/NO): NO